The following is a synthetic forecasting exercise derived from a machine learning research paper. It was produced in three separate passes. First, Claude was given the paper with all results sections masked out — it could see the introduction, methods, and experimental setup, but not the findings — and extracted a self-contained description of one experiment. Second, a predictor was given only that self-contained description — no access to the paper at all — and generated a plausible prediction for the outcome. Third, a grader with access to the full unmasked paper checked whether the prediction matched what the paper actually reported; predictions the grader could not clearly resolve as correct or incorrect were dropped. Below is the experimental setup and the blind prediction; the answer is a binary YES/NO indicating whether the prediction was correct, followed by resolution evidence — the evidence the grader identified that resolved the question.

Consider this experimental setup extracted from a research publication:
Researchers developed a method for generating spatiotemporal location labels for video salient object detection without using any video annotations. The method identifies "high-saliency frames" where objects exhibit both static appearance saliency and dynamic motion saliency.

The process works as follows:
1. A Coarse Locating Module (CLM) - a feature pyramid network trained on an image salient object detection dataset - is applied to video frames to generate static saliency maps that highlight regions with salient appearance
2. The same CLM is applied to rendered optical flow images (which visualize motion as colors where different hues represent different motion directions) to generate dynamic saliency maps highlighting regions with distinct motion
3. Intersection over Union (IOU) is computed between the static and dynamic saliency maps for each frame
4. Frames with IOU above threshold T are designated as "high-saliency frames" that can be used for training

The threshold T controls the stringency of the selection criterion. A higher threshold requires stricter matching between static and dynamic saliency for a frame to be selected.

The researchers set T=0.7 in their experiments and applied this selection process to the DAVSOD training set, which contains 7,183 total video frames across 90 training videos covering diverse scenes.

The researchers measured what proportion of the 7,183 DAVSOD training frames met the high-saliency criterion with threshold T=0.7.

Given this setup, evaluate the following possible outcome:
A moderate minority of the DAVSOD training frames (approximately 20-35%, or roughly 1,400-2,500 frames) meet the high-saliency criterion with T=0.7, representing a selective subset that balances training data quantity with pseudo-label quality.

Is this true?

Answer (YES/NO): YES